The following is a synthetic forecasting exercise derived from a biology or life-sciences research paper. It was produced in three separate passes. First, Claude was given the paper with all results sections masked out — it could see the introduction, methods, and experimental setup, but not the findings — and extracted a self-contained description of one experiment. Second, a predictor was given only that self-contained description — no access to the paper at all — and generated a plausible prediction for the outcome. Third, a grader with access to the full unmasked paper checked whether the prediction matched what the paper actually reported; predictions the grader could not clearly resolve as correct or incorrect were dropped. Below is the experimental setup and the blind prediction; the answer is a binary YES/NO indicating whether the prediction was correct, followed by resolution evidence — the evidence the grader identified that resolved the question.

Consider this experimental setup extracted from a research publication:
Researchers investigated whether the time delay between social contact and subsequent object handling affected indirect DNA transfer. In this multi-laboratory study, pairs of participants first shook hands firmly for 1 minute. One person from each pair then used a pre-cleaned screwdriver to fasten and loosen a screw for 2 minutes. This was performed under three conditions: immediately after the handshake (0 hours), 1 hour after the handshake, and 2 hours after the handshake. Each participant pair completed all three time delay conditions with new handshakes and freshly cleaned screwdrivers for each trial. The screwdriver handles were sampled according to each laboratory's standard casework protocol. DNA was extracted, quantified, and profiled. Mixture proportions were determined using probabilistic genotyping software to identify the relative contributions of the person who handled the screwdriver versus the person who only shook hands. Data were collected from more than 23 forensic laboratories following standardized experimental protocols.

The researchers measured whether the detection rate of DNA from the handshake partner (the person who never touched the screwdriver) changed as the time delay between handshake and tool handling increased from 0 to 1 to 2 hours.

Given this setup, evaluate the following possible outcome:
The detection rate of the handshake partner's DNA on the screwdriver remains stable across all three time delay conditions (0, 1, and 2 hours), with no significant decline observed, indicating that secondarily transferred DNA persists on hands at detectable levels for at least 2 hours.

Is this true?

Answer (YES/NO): NO